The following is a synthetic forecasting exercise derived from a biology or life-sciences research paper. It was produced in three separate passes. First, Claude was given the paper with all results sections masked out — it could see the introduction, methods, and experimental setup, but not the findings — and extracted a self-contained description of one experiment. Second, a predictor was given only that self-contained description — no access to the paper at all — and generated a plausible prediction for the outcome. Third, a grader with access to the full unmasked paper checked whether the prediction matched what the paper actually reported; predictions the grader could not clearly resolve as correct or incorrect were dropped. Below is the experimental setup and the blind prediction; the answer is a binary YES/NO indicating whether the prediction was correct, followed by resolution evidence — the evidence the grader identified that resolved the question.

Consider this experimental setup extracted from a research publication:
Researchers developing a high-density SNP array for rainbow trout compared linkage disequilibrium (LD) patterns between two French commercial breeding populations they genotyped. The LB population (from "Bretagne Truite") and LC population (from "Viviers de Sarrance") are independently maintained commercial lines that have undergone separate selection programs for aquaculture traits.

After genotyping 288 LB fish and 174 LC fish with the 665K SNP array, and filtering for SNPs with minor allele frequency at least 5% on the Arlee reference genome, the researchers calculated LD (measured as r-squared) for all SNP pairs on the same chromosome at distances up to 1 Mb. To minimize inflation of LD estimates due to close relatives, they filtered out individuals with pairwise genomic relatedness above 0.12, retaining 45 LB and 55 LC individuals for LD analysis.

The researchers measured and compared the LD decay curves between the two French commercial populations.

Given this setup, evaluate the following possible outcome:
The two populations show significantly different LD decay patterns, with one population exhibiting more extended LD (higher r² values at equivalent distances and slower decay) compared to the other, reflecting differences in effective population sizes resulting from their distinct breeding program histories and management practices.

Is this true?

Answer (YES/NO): NO